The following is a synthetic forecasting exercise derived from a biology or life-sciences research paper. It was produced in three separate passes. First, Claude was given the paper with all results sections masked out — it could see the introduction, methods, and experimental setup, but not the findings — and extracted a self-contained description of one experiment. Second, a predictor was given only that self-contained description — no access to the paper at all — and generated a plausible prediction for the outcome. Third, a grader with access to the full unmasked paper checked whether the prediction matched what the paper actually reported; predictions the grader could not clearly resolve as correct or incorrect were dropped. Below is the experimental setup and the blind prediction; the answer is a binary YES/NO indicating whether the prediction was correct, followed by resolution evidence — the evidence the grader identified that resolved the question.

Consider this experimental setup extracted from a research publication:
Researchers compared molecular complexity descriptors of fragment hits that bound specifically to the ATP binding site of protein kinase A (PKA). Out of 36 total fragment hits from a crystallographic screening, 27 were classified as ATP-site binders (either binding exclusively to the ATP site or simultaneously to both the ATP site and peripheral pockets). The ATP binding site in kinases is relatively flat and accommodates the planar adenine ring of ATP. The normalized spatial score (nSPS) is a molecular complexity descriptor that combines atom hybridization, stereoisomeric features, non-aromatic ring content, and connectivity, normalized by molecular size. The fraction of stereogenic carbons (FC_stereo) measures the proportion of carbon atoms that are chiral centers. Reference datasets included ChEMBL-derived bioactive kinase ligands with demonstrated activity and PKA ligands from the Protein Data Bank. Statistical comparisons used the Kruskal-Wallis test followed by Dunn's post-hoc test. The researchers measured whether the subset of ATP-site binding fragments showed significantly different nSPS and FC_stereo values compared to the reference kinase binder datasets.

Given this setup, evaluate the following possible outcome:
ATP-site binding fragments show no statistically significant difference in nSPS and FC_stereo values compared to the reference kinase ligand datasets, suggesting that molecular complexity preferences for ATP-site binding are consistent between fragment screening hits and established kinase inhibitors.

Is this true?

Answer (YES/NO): NO